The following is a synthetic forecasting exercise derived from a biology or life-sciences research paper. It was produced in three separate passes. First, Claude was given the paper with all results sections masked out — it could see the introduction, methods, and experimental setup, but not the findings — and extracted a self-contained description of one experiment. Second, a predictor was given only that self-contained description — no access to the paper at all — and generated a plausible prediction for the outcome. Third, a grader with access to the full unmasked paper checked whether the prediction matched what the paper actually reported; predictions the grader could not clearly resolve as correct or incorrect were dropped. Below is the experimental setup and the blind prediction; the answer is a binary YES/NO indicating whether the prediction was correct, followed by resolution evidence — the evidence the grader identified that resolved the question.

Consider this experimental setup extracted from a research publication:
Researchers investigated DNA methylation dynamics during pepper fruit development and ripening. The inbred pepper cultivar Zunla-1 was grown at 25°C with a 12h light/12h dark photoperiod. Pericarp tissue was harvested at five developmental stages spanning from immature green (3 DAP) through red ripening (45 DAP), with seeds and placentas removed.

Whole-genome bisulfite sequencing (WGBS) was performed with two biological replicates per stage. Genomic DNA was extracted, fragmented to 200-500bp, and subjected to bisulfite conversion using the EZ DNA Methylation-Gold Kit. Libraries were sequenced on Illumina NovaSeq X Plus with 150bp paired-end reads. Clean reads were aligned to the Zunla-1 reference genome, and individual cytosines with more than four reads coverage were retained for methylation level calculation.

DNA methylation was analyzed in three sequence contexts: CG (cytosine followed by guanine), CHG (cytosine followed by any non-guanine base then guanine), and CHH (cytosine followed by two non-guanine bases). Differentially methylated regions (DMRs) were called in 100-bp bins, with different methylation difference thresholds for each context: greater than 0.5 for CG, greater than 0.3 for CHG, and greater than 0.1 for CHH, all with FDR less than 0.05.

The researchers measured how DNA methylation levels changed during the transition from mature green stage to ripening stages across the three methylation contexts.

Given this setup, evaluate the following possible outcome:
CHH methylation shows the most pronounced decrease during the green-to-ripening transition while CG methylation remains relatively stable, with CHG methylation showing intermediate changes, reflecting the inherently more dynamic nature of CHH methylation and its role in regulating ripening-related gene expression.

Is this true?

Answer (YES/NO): NO